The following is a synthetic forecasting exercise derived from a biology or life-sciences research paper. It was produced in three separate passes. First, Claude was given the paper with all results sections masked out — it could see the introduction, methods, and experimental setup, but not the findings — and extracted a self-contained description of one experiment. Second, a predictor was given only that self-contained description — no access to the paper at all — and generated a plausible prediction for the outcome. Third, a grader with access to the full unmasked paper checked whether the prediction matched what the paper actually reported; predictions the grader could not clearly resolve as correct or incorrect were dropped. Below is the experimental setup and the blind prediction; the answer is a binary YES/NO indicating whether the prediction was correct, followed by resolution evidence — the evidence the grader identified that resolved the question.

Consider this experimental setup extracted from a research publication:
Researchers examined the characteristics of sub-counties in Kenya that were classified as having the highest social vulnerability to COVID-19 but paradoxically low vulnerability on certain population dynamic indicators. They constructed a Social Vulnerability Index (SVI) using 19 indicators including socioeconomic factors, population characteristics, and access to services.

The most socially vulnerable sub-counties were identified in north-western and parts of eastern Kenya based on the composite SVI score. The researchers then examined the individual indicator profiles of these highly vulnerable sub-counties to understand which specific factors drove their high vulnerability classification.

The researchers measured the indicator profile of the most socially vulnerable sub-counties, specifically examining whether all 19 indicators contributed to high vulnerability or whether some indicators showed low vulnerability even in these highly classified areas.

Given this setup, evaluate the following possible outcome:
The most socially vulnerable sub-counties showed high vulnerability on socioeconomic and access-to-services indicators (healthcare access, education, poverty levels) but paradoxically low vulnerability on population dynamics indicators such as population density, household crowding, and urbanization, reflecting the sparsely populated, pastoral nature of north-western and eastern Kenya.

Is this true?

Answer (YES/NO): YES